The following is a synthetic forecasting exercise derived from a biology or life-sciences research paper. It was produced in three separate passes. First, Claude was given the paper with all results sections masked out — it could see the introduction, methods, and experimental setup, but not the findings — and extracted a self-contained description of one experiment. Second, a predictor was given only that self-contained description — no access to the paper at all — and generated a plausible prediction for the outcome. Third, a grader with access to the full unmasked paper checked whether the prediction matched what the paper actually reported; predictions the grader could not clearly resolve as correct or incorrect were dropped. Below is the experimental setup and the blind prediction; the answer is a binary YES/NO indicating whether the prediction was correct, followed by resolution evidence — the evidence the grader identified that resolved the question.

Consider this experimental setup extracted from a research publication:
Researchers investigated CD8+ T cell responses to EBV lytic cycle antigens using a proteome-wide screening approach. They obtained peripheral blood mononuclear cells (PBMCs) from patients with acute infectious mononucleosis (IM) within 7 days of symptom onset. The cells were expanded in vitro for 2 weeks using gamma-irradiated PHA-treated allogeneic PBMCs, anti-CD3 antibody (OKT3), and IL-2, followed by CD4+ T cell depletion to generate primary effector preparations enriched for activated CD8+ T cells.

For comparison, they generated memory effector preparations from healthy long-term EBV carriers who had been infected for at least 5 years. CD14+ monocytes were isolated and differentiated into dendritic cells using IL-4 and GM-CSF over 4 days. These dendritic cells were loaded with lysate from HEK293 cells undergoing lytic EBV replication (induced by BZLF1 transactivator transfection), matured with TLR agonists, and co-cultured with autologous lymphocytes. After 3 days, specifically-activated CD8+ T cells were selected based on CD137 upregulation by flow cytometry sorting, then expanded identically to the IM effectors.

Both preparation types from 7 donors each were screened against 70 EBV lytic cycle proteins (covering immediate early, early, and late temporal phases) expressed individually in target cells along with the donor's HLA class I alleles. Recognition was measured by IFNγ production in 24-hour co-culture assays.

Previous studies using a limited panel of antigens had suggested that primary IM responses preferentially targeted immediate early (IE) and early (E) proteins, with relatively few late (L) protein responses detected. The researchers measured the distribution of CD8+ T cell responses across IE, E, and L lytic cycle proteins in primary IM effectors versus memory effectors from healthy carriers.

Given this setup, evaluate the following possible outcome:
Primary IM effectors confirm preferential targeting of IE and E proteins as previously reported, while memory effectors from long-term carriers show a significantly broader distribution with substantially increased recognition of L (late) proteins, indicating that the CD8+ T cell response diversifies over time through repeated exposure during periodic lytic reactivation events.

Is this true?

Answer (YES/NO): YES